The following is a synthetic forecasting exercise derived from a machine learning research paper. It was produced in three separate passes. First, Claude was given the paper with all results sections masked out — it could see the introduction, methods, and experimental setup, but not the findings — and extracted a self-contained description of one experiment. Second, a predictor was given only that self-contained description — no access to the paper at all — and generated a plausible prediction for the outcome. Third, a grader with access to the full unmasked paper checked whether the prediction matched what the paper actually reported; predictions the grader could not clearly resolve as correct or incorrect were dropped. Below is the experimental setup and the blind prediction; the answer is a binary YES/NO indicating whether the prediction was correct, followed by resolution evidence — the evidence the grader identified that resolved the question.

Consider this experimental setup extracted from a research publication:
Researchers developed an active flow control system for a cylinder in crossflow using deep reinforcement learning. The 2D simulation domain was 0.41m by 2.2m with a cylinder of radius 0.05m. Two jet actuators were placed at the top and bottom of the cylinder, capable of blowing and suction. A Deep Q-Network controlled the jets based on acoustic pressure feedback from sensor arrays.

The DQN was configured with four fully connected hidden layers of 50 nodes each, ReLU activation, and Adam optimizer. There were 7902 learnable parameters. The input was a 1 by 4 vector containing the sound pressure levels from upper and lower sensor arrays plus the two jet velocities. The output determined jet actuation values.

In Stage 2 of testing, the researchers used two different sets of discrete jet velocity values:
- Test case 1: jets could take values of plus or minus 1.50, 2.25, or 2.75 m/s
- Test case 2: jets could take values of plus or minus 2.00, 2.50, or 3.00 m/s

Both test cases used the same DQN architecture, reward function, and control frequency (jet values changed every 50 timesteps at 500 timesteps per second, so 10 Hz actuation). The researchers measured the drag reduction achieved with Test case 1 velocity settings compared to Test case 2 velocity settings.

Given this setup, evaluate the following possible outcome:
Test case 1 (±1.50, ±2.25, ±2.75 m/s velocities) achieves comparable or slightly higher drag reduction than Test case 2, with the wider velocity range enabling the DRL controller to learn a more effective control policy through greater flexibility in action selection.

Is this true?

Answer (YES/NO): NO